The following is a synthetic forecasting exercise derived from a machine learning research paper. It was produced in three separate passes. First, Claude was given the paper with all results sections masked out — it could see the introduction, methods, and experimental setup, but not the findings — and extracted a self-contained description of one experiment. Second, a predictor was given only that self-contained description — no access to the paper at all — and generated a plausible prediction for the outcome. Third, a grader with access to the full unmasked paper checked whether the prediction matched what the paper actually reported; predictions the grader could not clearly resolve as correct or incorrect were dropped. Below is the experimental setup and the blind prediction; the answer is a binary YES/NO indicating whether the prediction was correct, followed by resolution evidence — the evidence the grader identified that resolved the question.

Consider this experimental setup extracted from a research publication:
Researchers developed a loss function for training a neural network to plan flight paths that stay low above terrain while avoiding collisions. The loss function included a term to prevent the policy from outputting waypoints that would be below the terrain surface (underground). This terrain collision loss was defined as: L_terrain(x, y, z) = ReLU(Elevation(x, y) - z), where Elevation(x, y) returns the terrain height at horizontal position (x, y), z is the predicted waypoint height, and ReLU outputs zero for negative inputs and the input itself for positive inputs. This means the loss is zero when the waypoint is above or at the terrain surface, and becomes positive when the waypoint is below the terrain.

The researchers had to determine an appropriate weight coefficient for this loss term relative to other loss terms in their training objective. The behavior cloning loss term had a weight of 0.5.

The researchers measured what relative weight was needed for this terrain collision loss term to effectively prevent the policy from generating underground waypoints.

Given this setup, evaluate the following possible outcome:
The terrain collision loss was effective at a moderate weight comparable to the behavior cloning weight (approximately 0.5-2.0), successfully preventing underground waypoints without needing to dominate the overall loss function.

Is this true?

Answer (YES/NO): NO